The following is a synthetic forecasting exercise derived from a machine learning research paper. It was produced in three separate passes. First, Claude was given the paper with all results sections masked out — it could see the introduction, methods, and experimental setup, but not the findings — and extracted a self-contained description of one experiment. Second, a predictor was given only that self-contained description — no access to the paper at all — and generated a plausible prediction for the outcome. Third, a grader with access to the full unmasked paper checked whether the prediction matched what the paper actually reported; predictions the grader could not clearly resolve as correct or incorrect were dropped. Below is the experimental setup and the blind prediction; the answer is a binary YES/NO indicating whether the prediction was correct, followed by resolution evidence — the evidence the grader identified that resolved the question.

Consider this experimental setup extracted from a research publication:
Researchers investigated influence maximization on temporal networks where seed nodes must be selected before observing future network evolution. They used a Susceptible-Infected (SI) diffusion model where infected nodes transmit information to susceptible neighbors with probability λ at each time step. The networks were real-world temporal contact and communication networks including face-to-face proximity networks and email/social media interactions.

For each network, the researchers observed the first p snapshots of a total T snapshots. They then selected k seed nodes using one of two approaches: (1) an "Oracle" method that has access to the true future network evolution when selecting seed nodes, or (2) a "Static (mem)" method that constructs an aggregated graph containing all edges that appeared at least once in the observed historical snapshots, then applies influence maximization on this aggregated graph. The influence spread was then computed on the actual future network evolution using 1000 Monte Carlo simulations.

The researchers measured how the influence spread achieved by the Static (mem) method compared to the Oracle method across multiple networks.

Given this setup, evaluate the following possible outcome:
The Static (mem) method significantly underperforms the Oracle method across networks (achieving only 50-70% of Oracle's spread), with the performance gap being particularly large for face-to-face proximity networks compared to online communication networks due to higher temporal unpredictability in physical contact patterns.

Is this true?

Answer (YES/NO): NO